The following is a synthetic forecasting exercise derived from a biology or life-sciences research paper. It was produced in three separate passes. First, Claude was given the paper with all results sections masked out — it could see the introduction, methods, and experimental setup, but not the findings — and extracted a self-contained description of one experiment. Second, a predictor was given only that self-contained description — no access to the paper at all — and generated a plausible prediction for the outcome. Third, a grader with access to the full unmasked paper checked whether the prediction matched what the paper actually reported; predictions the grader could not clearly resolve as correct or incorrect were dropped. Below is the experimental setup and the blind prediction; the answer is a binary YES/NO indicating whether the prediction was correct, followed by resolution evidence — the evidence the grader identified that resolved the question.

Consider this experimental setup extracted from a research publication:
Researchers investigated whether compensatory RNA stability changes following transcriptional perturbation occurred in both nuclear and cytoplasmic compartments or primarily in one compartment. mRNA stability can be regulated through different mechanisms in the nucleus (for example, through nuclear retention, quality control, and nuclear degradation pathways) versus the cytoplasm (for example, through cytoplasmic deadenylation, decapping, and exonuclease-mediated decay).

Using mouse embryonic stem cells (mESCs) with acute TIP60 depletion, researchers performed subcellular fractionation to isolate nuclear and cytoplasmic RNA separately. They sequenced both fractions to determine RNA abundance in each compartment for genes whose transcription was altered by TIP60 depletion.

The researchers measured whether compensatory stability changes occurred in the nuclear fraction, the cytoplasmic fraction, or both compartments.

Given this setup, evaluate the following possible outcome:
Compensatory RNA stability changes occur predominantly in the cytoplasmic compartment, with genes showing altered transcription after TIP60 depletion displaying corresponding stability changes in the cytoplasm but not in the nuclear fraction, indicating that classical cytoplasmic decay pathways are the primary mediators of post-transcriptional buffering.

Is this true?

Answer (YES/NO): NO